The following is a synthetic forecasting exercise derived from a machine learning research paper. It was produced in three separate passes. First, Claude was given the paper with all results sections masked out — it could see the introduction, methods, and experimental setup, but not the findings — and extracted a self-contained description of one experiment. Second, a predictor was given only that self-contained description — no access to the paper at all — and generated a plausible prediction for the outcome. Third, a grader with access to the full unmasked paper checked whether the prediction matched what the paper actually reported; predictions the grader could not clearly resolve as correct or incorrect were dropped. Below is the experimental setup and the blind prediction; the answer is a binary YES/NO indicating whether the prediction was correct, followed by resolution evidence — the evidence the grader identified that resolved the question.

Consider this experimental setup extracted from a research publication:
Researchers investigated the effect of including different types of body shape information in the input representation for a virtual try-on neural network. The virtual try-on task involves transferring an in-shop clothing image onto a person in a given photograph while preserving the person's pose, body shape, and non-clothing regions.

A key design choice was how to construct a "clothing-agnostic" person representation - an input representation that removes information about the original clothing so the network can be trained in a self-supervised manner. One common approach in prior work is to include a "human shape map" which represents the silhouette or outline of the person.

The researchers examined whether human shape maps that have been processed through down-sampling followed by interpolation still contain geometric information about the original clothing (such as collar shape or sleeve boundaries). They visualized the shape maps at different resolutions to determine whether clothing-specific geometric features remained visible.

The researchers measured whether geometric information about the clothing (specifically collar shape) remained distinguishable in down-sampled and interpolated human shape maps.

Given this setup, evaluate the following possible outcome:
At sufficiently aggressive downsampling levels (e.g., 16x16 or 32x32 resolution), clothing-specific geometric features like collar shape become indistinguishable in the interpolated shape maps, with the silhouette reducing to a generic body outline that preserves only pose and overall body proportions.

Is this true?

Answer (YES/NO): NO